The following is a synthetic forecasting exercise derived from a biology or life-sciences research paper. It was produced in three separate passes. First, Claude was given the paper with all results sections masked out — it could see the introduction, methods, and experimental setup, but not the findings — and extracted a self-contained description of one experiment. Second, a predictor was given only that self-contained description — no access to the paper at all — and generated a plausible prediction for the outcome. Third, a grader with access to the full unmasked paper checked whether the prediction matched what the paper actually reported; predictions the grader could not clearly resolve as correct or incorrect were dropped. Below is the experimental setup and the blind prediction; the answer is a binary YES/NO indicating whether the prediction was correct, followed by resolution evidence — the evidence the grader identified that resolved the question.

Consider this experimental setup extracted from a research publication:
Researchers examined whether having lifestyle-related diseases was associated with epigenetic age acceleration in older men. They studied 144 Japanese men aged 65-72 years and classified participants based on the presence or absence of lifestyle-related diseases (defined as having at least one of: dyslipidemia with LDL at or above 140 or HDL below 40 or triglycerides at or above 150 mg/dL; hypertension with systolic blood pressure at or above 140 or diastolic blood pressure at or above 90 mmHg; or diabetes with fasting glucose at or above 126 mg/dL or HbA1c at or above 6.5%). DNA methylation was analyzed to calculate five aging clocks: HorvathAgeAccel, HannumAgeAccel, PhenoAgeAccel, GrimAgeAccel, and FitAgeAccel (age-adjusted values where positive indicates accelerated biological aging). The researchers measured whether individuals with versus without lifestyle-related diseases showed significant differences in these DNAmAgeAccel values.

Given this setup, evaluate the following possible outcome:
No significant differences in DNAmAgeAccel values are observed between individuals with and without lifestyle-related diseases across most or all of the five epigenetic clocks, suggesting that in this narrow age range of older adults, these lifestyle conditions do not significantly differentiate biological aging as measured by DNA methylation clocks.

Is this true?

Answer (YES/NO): NO